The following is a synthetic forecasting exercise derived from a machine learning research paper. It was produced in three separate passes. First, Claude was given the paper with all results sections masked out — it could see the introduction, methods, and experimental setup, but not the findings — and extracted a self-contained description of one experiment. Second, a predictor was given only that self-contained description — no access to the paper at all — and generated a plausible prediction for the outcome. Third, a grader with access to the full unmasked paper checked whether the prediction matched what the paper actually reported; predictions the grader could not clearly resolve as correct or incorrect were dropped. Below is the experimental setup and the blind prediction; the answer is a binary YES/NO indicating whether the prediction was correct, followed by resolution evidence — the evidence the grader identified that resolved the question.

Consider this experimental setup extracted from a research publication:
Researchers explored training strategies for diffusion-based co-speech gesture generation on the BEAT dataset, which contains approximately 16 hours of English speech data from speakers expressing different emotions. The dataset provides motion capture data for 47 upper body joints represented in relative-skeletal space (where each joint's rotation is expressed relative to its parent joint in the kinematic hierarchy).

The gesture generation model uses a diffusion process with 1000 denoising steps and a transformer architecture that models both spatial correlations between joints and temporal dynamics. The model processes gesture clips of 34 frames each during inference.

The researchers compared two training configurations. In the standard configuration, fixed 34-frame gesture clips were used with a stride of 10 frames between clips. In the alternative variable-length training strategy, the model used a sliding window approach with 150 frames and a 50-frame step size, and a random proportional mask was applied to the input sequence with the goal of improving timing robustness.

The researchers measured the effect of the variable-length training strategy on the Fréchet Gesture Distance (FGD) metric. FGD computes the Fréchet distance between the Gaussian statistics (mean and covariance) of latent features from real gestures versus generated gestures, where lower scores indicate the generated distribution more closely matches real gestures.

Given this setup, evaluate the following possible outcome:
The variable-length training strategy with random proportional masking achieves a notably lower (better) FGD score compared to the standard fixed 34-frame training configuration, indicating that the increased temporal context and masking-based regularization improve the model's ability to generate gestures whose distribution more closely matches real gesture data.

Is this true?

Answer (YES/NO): YES